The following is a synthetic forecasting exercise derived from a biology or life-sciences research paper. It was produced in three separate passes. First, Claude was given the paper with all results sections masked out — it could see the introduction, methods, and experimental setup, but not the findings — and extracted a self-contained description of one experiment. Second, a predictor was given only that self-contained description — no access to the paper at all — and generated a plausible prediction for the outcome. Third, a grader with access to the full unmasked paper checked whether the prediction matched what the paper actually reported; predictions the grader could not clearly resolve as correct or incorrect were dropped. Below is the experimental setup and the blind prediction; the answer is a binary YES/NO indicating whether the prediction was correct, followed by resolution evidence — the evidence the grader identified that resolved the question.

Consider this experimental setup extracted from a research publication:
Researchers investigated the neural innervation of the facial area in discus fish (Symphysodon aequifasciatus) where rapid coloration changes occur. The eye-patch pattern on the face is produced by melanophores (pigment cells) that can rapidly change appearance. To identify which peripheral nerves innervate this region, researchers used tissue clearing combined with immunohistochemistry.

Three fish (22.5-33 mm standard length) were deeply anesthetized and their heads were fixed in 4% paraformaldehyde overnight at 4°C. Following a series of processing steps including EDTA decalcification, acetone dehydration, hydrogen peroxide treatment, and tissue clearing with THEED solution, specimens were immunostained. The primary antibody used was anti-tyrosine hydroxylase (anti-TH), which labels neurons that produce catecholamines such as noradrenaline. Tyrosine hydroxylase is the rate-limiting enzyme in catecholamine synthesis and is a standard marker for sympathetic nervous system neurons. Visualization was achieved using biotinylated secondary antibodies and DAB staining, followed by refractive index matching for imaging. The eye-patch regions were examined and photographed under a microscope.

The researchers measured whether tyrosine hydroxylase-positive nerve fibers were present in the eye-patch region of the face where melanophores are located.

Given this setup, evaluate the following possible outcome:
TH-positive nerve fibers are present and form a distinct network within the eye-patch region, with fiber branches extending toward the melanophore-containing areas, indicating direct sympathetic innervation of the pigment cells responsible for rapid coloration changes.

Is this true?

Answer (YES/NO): YES